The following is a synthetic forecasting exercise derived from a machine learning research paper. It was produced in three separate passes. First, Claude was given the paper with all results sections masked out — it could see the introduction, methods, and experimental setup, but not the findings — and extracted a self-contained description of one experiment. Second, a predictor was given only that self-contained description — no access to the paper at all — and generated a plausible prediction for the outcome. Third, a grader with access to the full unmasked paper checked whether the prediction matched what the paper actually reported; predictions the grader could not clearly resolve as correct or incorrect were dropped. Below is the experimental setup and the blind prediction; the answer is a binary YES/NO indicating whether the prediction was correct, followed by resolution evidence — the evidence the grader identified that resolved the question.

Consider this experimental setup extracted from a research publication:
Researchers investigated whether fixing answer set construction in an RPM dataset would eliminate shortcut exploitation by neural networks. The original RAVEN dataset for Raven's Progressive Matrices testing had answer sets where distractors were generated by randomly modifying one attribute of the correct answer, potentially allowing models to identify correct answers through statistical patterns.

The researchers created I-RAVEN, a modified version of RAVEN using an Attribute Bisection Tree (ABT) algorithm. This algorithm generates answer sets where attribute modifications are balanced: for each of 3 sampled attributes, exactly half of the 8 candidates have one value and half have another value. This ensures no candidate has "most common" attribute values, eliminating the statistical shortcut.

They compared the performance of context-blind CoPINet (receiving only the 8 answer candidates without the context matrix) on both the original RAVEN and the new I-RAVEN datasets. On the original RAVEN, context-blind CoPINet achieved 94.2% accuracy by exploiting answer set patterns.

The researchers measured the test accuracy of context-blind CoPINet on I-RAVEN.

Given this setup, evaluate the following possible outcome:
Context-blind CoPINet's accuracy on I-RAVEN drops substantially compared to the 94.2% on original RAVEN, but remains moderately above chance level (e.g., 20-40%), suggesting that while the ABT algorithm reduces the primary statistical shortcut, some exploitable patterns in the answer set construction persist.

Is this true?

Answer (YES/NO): NO